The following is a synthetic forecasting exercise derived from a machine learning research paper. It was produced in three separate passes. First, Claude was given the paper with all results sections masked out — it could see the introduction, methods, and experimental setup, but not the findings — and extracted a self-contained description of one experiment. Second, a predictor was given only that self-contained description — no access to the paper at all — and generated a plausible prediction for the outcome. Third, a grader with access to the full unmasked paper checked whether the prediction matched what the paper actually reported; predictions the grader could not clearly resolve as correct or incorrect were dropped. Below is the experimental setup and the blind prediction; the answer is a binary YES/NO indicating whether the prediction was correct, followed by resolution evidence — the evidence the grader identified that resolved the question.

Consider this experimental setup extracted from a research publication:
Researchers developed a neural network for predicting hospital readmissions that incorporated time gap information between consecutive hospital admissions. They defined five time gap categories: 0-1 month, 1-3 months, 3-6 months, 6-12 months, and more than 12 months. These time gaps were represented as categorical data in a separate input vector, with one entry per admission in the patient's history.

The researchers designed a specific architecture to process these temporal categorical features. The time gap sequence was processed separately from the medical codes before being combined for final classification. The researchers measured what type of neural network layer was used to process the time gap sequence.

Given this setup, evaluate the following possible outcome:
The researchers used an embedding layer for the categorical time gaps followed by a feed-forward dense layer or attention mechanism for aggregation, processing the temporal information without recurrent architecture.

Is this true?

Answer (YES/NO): NO